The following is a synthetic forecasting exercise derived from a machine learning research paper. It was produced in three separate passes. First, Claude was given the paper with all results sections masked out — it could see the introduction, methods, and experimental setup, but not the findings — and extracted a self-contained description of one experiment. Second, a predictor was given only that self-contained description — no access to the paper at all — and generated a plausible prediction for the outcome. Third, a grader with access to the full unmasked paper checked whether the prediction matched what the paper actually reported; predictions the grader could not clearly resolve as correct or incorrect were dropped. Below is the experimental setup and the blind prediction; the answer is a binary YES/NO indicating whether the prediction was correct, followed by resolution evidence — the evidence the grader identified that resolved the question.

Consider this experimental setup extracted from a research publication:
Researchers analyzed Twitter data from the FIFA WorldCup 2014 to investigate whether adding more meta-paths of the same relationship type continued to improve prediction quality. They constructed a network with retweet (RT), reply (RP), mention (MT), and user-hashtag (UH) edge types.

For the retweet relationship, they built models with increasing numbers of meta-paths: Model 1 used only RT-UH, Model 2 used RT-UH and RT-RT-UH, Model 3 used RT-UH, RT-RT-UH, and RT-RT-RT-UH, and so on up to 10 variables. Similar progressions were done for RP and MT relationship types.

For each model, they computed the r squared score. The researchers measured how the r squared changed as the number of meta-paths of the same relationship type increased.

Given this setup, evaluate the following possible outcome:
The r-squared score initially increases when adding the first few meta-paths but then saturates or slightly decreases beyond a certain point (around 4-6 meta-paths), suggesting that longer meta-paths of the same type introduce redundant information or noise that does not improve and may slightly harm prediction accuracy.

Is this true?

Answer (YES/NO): NO